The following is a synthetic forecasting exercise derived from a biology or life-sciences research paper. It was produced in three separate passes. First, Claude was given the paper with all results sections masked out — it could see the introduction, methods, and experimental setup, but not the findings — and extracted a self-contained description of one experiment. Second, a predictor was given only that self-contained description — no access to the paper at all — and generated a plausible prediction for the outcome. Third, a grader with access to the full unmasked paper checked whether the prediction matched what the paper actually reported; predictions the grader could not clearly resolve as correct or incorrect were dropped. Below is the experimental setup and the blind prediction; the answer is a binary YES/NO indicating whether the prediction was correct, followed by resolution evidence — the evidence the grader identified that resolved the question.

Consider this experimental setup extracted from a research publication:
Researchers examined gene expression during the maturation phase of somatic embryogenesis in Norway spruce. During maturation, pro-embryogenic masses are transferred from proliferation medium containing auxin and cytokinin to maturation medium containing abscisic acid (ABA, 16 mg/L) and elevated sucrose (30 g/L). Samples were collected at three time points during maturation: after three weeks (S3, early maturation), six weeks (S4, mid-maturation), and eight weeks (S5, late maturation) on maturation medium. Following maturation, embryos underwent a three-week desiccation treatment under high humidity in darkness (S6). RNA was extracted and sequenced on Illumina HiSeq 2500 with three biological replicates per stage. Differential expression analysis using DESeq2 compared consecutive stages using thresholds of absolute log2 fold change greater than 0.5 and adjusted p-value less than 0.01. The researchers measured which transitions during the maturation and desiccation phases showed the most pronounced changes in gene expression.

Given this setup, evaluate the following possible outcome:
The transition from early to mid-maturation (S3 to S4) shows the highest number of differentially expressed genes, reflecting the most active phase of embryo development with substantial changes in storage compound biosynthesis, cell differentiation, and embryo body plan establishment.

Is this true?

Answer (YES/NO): NO